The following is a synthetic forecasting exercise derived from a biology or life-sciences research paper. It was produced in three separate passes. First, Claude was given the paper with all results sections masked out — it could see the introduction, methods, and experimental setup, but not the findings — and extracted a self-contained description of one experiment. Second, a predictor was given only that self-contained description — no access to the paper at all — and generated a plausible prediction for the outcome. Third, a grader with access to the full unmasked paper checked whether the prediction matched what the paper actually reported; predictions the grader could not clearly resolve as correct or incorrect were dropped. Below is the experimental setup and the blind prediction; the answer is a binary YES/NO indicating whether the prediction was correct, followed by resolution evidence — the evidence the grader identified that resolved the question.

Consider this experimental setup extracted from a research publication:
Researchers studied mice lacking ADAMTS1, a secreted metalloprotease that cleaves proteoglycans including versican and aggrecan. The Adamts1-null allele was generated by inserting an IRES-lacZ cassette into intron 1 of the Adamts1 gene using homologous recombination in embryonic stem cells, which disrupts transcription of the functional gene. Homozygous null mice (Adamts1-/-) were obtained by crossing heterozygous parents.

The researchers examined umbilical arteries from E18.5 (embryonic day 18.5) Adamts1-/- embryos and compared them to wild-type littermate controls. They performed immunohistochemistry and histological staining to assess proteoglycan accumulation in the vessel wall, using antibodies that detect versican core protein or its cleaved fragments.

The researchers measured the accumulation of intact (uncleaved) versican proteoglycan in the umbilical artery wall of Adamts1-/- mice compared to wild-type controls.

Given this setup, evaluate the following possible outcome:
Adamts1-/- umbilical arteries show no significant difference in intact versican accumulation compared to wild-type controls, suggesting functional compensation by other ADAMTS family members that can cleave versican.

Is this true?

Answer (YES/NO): NO